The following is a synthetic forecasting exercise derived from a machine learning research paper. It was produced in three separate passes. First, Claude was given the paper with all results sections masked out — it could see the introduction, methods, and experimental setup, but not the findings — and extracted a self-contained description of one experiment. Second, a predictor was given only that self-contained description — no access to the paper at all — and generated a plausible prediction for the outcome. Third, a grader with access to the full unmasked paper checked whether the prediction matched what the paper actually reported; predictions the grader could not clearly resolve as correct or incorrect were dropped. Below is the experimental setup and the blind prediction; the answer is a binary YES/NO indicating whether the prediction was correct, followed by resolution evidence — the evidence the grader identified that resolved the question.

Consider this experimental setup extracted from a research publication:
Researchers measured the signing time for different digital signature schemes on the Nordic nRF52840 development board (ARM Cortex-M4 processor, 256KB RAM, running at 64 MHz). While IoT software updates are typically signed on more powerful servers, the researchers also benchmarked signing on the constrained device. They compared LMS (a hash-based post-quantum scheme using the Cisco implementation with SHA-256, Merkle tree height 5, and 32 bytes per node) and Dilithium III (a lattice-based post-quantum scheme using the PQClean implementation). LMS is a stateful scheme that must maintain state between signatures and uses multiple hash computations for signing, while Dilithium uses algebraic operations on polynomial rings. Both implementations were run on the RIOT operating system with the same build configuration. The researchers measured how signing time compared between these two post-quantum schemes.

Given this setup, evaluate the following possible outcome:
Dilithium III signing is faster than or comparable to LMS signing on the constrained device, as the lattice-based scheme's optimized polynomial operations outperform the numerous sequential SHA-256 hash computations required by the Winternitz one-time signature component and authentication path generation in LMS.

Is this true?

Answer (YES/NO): YES